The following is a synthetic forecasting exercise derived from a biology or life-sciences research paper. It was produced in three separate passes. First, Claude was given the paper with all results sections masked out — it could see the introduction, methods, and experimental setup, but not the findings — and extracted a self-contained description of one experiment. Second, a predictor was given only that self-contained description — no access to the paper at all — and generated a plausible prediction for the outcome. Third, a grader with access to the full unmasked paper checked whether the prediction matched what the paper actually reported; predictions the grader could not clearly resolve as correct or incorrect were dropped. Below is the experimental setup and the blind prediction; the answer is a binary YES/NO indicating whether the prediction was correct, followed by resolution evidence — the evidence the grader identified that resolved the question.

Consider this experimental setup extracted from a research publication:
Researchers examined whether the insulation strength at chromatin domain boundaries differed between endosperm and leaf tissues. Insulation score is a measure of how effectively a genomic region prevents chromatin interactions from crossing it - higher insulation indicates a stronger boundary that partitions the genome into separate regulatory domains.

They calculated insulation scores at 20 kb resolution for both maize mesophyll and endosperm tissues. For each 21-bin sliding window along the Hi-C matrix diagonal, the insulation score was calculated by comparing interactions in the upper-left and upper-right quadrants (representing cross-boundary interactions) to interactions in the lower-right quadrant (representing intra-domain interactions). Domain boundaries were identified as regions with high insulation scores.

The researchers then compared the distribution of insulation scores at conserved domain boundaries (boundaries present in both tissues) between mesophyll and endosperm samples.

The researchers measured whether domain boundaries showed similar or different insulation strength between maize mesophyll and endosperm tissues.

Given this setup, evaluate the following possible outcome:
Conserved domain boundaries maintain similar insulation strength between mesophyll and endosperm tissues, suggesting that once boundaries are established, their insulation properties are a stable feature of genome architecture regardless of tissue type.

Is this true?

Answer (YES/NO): NO